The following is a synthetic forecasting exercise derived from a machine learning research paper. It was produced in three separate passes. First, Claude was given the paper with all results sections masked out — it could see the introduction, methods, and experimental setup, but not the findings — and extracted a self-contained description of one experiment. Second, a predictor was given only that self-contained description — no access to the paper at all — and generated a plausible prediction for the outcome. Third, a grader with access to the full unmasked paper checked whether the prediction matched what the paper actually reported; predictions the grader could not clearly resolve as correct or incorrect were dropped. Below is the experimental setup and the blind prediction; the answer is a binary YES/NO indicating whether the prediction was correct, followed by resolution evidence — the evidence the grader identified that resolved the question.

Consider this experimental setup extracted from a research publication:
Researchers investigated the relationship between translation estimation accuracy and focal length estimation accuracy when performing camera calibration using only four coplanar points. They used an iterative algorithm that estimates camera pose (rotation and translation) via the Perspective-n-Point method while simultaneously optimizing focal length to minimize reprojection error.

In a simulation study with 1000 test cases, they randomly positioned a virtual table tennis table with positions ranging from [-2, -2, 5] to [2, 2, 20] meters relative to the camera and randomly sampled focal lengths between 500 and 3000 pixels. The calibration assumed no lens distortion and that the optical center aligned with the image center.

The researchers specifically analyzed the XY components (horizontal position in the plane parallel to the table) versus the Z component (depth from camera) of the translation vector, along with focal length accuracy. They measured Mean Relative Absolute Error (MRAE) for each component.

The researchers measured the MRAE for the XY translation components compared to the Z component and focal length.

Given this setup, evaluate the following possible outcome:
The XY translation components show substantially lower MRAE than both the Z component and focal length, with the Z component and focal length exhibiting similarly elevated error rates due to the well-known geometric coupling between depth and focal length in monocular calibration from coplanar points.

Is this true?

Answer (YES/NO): YES